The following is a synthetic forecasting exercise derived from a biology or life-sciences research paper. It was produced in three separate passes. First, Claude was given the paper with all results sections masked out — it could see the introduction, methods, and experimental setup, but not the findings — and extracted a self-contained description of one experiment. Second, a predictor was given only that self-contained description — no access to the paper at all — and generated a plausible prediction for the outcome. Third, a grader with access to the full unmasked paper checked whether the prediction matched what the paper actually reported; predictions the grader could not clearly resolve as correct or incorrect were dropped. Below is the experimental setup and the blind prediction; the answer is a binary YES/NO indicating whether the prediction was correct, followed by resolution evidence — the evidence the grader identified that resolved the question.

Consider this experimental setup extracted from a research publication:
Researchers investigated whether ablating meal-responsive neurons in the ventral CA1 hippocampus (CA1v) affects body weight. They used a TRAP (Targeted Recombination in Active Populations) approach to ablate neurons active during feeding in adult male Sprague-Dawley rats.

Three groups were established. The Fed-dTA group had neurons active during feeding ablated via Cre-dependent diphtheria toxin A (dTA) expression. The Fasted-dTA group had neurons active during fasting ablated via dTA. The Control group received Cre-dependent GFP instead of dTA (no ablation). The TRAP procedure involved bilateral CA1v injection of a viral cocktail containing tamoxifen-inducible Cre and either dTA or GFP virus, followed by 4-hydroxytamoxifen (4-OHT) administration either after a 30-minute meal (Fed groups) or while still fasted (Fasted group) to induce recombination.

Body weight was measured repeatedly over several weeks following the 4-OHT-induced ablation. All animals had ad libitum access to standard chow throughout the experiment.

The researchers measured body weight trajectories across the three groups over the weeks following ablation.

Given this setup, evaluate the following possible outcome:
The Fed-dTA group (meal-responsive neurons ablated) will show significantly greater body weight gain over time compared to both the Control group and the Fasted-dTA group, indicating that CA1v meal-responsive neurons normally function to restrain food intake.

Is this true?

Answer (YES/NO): NO